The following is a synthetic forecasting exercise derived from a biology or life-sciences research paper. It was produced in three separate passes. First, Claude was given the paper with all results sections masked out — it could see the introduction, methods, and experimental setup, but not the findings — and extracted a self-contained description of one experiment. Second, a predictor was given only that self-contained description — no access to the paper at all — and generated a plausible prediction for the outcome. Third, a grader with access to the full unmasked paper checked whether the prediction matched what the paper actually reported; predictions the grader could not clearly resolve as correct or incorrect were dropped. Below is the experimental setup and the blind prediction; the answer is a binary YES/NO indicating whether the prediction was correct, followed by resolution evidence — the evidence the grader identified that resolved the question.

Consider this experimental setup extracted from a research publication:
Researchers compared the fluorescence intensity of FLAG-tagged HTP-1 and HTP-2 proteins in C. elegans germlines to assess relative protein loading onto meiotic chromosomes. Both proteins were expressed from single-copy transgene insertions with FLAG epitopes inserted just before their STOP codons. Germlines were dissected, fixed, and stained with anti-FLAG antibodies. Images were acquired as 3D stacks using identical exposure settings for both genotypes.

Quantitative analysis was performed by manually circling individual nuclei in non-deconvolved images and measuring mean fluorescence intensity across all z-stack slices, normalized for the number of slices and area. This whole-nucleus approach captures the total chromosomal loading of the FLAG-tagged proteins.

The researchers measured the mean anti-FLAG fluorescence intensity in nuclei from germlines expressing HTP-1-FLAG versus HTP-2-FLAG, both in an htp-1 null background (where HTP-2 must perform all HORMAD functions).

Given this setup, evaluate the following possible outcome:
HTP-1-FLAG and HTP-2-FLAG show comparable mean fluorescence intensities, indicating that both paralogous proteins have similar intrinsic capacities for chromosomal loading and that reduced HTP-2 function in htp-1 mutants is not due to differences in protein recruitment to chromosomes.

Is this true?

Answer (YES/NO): NO